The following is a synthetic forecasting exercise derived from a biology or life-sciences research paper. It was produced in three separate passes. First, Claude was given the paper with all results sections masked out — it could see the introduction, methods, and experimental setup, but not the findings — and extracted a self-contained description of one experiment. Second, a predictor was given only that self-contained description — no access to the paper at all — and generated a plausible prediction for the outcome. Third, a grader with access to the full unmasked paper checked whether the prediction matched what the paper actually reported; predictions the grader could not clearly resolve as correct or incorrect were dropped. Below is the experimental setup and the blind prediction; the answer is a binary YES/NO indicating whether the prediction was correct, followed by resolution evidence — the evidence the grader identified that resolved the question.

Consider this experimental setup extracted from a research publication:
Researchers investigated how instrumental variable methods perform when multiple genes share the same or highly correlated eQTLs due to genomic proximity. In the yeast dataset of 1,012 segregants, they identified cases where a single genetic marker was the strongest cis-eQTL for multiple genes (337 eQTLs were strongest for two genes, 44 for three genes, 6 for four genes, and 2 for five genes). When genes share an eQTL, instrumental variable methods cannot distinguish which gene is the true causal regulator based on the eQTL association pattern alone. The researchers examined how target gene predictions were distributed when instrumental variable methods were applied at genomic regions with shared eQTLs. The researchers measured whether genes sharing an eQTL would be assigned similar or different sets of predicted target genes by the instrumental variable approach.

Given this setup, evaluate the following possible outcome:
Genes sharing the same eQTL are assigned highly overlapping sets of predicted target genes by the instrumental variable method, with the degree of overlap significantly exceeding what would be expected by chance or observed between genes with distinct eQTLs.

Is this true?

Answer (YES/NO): YES